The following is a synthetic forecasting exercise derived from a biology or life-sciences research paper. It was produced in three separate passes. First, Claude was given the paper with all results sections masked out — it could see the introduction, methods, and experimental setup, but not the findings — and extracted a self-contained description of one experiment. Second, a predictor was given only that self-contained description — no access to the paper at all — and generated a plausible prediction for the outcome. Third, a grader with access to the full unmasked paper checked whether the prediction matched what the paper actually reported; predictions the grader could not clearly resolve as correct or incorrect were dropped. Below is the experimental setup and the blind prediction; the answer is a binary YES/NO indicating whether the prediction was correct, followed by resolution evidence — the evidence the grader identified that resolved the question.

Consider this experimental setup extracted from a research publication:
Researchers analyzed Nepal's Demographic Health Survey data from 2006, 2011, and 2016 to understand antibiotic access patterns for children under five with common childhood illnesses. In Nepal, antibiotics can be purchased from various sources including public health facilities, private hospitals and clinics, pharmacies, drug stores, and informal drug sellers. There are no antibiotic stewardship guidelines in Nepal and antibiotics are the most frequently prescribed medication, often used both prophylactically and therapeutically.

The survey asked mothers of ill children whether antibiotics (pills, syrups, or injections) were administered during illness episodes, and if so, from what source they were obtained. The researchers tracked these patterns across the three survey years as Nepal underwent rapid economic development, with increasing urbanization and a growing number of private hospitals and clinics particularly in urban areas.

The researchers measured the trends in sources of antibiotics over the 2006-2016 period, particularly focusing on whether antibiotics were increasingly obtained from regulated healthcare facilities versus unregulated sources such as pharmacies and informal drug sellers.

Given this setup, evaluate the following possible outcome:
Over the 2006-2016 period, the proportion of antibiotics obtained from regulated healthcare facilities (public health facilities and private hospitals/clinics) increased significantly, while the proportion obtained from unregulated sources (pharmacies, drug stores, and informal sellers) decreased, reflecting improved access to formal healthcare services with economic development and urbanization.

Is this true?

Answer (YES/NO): NO